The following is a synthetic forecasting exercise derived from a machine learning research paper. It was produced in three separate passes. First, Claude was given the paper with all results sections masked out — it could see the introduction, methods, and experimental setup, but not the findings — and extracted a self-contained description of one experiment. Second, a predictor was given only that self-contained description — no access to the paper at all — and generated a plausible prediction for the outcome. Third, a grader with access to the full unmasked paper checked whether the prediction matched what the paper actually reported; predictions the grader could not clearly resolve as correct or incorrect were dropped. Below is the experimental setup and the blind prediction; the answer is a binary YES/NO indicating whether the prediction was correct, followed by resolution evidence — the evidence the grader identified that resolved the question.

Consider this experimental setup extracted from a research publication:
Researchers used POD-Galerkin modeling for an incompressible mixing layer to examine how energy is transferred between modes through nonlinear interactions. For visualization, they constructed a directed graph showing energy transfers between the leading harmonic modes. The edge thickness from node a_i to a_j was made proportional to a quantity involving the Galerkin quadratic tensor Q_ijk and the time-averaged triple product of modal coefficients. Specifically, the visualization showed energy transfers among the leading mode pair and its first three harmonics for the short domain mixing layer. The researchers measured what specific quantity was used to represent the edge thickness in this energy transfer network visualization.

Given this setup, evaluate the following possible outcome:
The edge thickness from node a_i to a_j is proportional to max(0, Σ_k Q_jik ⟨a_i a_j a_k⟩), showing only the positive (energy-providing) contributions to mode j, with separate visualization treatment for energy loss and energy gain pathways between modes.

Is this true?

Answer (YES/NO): NO